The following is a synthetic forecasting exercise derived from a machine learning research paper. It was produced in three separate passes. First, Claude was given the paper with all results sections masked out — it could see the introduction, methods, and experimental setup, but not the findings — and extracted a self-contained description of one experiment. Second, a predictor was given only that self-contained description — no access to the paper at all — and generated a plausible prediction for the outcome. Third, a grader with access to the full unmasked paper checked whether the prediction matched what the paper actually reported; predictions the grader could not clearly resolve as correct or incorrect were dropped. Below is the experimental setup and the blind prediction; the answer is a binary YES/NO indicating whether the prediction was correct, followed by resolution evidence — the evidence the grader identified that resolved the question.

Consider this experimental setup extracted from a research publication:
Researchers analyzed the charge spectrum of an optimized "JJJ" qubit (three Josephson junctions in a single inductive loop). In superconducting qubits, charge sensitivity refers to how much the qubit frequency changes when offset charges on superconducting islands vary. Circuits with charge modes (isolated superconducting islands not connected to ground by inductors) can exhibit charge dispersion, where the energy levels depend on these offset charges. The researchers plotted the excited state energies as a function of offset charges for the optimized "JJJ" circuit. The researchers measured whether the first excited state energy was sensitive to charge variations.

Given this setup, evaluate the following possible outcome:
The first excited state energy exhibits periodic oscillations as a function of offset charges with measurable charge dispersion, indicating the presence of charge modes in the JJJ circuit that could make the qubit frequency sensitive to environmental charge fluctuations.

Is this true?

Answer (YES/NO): NO